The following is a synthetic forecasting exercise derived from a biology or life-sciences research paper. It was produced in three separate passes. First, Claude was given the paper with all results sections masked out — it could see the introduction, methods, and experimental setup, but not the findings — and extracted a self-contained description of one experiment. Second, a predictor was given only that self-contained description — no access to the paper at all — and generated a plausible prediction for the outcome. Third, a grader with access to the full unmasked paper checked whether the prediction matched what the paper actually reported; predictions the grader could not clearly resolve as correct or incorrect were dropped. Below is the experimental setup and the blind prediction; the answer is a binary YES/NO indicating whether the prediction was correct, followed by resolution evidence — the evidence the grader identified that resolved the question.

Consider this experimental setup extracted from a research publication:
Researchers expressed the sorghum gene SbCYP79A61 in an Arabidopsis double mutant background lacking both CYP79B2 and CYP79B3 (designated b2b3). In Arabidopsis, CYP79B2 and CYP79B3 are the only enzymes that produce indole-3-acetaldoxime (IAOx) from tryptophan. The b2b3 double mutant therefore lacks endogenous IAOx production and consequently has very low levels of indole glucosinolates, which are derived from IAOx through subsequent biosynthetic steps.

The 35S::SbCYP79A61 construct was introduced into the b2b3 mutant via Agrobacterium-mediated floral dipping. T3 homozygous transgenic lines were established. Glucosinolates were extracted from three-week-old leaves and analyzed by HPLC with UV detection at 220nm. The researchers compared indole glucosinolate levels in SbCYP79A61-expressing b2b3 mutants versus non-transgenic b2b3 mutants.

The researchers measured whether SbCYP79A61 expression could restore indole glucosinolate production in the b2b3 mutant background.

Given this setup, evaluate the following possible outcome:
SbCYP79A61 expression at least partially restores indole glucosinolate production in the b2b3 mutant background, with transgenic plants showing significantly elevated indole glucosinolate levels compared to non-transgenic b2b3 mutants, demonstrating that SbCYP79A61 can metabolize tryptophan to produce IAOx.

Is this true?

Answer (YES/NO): NO